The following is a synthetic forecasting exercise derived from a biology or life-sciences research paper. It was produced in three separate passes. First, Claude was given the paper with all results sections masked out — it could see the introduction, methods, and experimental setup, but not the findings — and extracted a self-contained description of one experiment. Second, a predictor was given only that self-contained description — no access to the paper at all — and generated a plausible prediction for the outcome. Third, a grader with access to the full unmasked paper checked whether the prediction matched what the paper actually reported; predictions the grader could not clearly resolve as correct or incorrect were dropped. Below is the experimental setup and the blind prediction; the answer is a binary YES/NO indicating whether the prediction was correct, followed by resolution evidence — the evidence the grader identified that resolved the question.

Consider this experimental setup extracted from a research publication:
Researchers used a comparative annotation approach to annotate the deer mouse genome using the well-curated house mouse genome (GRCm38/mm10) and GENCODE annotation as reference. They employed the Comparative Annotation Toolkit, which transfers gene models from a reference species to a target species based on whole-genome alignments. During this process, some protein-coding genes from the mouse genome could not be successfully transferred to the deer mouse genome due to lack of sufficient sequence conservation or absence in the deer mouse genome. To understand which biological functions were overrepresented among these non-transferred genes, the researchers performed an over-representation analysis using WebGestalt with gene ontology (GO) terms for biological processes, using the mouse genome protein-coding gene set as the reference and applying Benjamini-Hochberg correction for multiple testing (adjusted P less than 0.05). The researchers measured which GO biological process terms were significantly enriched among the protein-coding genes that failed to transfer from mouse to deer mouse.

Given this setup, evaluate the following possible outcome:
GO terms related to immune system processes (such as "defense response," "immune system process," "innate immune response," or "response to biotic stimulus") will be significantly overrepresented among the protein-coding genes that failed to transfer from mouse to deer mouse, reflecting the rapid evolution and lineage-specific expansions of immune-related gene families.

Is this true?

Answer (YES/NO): YES